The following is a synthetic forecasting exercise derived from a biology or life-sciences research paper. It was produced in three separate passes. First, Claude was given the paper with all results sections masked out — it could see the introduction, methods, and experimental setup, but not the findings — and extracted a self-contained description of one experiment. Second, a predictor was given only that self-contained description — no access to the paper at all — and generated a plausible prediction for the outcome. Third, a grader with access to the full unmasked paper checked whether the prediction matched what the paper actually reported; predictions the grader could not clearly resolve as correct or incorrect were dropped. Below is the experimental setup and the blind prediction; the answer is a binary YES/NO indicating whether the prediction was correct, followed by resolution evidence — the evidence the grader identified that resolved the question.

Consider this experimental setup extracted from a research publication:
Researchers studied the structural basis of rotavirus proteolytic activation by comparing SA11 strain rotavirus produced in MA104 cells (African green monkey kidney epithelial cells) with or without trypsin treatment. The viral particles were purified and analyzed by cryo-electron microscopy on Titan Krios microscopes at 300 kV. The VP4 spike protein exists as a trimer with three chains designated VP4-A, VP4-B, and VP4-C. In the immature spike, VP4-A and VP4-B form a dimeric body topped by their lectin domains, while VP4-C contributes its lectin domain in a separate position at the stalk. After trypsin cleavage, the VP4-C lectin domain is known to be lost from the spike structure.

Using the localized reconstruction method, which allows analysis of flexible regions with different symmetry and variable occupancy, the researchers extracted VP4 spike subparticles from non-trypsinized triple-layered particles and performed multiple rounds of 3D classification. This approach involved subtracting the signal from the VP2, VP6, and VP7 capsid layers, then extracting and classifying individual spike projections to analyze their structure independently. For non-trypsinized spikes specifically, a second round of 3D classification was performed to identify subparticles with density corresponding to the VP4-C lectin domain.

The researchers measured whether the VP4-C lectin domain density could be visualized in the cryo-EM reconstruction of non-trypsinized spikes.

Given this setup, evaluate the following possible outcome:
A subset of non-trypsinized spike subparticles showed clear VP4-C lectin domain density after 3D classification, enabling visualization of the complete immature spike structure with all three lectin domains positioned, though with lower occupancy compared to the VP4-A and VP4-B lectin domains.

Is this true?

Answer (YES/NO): YES